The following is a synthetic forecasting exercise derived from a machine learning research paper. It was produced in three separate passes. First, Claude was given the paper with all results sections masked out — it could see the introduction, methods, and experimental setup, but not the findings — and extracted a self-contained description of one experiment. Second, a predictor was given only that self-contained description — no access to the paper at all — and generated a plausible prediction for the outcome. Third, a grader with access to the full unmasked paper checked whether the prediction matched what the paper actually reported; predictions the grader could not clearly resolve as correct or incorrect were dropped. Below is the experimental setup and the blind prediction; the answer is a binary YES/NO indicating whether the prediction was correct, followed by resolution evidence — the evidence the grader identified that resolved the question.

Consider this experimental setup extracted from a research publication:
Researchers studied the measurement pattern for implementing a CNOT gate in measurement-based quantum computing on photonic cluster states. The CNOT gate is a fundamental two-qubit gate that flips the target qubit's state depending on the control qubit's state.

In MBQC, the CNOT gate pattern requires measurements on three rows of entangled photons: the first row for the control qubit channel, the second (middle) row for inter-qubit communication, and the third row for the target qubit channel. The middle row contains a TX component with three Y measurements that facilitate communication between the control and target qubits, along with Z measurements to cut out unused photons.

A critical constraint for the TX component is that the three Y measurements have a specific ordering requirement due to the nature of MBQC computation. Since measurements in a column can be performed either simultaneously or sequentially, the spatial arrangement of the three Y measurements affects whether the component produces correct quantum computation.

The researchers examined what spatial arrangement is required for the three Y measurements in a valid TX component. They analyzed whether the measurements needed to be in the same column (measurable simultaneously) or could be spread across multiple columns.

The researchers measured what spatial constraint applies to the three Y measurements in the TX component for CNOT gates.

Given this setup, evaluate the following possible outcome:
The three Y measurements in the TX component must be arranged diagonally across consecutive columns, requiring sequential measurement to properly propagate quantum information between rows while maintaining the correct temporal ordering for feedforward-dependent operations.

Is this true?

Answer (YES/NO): NO